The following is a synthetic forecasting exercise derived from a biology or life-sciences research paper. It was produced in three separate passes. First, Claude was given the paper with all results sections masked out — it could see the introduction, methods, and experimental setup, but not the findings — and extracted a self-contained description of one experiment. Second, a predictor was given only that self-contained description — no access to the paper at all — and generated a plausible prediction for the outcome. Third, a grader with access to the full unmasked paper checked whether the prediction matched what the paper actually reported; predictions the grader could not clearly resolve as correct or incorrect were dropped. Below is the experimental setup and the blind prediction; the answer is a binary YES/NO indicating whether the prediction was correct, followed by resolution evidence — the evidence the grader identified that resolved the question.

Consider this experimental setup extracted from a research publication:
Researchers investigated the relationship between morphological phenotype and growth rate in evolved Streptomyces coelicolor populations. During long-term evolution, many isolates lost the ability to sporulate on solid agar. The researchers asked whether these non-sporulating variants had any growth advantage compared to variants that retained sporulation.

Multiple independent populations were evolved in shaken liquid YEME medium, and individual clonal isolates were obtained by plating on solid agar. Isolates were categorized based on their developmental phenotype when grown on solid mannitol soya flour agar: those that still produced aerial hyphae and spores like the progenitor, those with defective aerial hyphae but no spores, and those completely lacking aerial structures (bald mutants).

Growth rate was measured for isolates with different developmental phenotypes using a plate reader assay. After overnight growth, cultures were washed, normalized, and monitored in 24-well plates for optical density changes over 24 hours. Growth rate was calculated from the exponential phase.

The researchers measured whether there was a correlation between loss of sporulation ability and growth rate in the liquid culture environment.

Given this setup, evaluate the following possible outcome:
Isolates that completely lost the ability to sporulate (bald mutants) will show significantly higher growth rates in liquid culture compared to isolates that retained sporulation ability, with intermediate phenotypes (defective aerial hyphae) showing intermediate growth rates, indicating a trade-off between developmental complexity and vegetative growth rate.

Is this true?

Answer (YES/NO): NO